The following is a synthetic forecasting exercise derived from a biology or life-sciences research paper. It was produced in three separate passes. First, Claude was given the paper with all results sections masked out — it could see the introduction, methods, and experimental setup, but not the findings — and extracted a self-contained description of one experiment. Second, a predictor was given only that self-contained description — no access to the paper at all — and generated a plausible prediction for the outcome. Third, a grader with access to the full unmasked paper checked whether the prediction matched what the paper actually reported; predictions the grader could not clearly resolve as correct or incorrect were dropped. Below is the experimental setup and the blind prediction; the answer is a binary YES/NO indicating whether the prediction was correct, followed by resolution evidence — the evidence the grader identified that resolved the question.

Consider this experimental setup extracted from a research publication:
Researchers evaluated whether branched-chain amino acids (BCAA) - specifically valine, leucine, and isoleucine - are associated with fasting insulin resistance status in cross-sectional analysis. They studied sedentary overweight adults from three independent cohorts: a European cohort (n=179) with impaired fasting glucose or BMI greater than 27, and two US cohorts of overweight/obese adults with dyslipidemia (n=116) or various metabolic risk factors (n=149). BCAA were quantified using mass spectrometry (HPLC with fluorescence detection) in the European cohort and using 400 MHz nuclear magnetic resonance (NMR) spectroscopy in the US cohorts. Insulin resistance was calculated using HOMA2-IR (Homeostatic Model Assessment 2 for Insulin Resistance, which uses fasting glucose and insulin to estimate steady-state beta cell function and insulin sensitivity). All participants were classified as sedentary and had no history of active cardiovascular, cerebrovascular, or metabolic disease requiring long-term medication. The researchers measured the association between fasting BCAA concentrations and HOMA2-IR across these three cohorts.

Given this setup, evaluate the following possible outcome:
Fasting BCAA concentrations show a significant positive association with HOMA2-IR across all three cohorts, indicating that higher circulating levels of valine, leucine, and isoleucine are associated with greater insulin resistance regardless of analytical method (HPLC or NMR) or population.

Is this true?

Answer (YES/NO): YES